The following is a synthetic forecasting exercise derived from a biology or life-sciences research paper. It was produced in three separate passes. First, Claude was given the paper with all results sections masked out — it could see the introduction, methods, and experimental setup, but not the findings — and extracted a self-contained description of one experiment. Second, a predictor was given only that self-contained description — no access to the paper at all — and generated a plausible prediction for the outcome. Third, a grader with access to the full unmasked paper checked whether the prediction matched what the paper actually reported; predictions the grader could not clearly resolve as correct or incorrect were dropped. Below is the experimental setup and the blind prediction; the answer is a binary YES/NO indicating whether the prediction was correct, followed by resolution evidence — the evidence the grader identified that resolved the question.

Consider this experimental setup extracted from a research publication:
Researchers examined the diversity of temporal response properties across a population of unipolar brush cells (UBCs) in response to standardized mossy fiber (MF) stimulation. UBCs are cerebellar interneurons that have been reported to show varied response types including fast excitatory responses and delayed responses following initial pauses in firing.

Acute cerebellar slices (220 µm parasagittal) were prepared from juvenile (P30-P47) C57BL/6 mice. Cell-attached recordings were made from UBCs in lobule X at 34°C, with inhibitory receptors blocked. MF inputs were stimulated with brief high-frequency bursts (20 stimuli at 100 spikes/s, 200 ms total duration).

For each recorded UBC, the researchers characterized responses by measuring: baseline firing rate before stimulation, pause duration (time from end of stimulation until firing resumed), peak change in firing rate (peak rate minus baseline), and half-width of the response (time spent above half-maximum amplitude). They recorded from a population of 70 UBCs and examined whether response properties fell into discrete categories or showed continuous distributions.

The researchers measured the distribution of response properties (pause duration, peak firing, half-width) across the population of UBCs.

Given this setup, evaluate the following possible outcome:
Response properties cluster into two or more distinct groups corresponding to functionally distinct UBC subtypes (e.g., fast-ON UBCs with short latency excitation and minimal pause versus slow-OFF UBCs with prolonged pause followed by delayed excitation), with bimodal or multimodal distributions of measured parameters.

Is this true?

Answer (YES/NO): NO